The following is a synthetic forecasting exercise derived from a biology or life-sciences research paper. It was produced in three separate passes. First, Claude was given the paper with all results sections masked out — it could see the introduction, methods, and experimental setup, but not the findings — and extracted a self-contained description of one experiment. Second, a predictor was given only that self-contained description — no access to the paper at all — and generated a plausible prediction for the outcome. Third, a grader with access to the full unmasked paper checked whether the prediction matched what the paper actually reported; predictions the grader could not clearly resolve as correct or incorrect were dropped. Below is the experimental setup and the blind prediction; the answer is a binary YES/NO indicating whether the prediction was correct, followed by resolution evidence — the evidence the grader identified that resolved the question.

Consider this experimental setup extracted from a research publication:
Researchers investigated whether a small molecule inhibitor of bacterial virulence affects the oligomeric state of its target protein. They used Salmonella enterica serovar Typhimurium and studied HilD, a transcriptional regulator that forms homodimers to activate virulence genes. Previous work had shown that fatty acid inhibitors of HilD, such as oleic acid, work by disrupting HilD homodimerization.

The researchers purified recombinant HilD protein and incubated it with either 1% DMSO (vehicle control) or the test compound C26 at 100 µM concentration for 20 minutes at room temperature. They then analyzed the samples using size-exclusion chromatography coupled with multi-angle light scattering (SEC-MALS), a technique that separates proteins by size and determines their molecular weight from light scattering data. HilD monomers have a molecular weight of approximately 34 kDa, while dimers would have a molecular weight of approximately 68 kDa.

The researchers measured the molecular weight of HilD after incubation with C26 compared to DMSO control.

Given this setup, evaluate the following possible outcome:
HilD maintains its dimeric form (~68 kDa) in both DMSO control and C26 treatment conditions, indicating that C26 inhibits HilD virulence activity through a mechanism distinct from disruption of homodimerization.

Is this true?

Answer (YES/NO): YES